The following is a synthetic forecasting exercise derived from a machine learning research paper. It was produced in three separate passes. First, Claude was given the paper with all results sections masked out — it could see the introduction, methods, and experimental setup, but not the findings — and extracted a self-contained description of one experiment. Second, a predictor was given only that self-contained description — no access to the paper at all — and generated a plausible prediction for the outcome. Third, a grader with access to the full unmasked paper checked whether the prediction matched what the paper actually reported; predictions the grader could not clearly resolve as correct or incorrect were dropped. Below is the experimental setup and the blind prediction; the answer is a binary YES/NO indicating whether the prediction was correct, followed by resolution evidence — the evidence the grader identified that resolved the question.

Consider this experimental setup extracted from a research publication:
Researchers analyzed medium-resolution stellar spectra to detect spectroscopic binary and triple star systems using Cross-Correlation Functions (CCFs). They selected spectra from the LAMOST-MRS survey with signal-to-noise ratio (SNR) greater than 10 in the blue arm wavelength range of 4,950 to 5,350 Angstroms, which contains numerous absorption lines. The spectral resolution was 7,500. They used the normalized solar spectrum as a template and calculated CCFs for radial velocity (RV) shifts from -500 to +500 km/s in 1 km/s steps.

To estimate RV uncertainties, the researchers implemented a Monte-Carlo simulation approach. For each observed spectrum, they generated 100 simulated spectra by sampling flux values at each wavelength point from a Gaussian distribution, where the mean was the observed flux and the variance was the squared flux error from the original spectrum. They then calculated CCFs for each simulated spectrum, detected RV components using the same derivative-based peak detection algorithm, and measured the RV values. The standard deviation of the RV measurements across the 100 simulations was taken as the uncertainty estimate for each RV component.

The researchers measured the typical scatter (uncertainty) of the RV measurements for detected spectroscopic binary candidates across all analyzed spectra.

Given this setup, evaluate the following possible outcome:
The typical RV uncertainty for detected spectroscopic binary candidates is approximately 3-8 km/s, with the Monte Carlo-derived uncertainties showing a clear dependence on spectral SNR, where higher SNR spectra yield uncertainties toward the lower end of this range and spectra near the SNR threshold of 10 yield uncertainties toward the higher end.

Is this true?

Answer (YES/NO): NO